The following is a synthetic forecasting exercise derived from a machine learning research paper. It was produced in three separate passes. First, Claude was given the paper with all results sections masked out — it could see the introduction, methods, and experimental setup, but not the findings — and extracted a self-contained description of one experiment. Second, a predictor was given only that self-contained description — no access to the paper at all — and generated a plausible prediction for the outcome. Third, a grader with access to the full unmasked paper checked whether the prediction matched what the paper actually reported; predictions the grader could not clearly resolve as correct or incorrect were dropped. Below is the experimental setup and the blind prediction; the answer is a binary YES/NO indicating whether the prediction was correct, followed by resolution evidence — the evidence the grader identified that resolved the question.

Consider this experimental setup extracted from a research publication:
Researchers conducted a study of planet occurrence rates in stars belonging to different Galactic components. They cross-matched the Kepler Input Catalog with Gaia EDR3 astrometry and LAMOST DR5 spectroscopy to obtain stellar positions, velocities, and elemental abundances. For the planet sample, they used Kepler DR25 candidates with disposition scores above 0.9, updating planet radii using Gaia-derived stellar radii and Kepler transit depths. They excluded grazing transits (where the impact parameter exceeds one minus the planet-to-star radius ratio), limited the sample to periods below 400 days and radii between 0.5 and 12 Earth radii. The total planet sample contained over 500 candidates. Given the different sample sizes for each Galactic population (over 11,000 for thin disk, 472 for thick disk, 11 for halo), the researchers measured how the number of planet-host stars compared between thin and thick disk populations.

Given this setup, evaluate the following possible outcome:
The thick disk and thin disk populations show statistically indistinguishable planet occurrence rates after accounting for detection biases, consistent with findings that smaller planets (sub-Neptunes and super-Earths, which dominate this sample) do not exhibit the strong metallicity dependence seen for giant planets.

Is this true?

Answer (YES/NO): NO